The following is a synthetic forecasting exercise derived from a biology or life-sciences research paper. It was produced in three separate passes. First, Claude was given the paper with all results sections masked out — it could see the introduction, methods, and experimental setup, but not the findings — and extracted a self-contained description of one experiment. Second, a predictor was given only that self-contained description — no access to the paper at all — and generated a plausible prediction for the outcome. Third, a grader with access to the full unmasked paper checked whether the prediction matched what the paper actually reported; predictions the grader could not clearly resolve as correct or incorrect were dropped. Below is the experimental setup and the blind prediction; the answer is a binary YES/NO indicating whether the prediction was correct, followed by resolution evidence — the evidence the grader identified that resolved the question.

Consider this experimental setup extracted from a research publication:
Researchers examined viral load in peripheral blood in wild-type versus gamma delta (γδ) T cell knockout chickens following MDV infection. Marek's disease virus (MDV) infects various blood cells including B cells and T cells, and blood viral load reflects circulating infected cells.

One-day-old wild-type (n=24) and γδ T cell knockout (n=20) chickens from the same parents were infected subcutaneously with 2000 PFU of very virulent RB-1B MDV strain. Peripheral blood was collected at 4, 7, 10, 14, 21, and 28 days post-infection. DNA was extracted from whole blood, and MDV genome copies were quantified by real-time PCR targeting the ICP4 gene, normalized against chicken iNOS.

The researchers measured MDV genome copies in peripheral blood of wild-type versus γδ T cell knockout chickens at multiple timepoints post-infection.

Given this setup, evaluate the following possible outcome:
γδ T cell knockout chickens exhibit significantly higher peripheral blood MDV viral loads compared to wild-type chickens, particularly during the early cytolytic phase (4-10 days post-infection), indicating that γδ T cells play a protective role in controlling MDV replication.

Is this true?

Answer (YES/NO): NO